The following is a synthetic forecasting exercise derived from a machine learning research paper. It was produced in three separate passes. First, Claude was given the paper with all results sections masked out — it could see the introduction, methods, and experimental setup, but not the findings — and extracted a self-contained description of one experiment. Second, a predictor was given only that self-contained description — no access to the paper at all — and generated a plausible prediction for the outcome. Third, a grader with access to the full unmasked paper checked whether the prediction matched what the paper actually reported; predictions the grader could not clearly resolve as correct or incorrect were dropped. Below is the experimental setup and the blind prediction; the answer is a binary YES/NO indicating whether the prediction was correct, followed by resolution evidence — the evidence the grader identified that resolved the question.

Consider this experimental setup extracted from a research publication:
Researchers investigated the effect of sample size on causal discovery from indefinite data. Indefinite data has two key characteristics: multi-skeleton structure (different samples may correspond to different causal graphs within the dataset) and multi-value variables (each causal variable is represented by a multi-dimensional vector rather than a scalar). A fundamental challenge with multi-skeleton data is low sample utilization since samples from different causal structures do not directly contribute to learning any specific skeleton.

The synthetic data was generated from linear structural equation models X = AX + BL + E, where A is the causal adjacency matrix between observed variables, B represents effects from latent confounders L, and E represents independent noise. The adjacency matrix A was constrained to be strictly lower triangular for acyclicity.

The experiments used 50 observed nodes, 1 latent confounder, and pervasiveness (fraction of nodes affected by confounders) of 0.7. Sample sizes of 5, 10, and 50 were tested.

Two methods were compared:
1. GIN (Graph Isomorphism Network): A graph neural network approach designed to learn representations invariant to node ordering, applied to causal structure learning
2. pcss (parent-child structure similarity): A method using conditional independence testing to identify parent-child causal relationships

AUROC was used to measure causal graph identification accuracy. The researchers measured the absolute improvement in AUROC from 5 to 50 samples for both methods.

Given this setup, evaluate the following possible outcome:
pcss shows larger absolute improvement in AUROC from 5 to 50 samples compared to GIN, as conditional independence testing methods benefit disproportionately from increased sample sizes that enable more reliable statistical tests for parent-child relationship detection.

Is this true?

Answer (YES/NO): YES